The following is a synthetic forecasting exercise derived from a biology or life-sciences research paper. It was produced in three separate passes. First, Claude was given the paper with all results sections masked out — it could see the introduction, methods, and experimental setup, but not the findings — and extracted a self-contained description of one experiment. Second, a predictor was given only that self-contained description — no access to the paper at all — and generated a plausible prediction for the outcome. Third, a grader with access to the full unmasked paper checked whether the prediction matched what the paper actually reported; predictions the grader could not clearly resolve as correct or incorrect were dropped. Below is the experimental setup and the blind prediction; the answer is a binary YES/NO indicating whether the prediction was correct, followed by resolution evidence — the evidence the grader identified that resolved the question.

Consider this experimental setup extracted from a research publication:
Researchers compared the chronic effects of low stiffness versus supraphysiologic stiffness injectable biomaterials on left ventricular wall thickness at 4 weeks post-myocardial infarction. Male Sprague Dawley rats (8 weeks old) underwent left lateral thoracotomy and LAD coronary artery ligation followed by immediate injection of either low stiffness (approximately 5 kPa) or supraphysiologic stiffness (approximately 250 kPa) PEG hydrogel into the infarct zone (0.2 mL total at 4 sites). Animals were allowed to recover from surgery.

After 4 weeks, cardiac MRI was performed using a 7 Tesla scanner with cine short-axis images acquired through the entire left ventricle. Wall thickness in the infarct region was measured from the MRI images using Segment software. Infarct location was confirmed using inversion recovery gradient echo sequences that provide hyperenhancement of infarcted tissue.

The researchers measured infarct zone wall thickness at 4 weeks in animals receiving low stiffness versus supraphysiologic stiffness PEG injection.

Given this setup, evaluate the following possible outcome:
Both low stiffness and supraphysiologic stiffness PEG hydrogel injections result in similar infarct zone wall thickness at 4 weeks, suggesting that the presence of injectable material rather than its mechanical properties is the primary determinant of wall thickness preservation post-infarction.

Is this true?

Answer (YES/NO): YES